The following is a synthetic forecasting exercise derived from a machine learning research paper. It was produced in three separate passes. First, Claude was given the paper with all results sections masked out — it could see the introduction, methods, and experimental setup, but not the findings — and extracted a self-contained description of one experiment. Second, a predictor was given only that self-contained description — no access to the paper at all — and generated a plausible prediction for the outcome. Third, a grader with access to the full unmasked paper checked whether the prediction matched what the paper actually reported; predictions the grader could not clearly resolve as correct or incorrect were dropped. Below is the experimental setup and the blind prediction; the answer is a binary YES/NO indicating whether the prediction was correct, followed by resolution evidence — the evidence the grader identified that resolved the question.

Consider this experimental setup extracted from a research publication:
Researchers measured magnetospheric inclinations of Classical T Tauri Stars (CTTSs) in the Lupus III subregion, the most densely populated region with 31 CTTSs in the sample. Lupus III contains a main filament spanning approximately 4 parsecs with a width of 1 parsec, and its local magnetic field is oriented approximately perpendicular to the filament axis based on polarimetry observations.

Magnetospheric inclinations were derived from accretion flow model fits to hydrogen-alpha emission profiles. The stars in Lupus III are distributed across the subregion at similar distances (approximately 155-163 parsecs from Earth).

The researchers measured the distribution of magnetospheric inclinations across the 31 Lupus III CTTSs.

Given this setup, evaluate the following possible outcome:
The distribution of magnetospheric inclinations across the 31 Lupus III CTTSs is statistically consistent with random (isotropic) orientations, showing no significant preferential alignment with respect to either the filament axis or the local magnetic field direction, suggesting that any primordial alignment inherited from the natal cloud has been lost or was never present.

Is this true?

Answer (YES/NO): NO